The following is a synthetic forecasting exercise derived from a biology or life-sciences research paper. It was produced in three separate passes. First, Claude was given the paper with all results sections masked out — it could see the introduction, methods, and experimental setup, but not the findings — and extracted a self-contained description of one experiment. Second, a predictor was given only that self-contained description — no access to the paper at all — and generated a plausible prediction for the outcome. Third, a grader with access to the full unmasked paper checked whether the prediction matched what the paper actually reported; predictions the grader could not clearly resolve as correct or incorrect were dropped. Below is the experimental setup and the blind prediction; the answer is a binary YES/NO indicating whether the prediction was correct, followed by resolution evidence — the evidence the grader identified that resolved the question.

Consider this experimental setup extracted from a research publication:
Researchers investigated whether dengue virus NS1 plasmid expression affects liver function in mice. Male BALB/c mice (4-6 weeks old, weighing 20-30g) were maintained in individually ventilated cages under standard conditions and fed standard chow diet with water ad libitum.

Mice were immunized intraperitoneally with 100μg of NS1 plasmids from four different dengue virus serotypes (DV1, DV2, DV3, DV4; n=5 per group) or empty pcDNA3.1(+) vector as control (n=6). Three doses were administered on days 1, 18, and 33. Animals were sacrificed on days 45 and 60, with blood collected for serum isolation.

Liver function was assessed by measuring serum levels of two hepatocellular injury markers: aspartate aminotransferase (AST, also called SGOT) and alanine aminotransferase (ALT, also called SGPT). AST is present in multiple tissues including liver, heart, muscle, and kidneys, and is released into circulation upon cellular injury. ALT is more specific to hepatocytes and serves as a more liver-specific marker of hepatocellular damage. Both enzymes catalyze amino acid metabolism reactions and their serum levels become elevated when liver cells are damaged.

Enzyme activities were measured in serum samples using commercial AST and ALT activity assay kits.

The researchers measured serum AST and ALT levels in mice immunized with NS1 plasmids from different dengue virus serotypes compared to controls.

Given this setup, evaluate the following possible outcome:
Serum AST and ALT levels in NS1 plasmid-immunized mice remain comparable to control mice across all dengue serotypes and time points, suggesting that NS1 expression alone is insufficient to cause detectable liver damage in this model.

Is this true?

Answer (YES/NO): NO